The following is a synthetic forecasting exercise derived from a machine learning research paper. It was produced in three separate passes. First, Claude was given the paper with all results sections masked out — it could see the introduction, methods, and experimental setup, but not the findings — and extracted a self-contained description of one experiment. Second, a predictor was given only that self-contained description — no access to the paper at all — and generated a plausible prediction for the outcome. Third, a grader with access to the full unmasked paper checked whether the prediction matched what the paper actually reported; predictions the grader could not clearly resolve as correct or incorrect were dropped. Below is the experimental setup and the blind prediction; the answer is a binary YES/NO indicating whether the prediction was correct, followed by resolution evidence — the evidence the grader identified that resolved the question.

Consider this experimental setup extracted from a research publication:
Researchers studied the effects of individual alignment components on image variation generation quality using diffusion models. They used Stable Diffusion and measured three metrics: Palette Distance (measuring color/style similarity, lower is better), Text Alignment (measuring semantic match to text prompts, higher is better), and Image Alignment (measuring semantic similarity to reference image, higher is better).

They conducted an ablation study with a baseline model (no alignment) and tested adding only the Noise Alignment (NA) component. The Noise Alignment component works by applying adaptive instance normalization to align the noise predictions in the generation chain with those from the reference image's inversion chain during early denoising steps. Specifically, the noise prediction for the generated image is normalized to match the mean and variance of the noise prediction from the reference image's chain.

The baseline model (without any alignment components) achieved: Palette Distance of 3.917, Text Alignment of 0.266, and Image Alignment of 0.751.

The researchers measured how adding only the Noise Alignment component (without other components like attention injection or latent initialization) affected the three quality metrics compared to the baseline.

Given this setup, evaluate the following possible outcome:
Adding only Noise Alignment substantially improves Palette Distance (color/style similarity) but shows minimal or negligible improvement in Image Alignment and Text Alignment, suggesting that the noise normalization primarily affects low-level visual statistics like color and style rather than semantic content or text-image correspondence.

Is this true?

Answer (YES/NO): NO